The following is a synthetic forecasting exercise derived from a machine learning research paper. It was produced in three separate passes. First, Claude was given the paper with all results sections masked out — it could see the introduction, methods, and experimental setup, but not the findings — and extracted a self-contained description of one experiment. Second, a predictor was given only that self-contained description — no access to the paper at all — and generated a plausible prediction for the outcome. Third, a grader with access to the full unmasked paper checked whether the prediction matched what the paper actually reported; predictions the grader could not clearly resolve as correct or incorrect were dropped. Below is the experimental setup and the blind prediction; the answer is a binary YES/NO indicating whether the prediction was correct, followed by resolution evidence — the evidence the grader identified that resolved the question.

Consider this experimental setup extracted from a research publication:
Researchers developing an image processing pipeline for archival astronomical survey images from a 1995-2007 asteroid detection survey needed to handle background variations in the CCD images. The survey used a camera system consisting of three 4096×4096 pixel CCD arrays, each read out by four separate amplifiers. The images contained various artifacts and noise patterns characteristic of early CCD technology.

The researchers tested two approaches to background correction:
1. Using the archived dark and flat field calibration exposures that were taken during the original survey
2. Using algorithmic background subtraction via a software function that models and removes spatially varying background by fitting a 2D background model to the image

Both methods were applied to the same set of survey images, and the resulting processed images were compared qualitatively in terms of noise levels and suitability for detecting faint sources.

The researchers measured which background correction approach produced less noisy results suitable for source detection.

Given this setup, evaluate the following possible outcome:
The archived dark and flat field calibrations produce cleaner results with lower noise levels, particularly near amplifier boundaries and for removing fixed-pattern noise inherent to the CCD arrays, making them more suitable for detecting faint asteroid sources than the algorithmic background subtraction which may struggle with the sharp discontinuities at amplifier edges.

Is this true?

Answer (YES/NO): NO